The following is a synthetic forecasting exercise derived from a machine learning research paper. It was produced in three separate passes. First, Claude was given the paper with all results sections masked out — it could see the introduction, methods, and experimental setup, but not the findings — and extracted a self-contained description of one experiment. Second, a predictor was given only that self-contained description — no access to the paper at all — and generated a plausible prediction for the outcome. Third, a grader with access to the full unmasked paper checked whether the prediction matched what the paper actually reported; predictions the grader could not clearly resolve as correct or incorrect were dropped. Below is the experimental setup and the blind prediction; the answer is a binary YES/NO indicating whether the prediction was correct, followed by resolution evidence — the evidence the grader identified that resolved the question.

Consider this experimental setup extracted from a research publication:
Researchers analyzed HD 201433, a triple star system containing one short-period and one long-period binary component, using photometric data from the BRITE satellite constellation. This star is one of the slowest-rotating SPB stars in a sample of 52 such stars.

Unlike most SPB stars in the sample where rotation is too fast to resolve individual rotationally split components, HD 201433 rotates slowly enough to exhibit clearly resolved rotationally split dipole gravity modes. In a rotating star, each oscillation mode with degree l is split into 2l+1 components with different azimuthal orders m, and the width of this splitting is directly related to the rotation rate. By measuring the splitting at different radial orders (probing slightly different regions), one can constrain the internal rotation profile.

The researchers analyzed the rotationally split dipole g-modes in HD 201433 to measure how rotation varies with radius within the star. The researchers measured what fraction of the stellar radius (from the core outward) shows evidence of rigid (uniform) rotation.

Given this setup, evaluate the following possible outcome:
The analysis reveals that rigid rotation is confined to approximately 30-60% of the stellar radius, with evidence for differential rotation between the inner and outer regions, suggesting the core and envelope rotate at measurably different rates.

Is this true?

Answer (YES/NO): NO